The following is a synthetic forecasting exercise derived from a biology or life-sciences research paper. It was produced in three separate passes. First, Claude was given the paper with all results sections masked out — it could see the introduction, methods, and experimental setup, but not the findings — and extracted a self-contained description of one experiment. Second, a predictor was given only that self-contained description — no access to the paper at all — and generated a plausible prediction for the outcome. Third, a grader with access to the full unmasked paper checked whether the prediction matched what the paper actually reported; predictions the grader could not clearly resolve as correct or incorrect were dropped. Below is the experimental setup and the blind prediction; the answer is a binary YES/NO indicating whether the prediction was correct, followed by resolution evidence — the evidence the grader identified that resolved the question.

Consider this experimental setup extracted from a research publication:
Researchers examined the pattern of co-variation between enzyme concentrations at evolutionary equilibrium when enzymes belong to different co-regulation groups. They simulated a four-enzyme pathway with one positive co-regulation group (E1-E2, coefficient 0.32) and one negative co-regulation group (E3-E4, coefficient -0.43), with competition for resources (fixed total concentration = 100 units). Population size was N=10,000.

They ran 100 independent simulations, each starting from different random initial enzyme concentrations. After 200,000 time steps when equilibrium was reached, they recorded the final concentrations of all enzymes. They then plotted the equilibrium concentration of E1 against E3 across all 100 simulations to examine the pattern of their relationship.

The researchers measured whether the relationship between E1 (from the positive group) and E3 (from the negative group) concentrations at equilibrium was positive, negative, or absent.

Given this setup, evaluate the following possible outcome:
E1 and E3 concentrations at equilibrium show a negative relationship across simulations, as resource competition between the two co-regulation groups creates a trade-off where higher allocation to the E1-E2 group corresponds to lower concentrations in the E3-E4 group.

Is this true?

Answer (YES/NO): NO